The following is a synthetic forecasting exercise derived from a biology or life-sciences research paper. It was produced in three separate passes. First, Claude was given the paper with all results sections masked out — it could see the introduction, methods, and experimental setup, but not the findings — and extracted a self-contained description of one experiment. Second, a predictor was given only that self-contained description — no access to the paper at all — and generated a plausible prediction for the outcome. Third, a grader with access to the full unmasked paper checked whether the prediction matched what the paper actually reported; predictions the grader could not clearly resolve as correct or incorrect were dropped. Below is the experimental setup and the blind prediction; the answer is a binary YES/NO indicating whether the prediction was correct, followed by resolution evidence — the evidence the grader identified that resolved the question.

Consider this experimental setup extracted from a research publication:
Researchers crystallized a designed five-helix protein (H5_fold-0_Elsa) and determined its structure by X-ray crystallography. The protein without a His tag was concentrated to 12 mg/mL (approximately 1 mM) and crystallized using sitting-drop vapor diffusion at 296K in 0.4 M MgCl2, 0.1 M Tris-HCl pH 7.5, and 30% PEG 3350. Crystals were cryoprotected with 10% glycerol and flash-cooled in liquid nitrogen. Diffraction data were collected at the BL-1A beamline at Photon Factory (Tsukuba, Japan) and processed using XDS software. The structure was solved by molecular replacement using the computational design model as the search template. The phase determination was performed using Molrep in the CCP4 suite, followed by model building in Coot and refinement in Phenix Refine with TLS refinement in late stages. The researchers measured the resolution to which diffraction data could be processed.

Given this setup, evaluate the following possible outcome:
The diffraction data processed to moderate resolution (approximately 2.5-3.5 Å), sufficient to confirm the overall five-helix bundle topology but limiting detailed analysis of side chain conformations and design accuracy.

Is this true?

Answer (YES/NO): NO